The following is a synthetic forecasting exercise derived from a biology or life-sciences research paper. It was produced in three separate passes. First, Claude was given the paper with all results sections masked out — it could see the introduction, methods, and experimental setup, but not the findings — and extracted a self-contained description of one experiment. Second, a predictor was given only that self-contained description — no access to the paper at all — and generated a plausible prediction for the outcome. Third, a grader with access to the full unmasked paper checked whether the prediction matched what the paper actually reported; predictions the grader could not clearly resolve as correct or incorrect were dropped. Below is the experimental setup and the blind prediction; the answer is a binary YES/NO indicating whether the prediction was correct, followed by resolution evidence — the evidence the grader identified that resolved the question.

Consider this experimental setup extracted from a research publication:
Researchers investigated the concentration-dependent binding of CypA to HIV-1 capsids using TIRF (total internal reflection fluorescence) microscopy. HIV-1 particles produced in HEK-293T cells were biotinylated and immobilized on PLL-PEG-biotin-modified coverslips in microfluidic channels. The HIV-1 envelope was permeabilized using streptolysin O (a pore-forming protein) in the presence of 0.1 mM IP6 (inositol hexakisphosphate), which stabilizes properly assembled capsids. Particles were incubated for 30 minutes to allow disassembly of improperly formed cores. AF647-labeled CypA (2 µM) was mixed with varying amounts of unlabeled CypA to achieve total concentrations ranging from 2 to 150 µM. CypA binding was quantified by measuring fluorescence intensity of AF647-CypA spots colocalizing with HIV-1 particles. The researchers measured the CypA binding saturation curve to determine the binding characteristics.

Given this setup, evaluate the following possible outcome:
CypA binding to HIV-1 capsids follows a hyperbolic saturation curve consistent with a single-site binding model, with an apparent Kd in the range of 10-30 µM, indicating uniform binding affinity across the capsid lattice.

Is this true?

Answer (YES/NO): YES